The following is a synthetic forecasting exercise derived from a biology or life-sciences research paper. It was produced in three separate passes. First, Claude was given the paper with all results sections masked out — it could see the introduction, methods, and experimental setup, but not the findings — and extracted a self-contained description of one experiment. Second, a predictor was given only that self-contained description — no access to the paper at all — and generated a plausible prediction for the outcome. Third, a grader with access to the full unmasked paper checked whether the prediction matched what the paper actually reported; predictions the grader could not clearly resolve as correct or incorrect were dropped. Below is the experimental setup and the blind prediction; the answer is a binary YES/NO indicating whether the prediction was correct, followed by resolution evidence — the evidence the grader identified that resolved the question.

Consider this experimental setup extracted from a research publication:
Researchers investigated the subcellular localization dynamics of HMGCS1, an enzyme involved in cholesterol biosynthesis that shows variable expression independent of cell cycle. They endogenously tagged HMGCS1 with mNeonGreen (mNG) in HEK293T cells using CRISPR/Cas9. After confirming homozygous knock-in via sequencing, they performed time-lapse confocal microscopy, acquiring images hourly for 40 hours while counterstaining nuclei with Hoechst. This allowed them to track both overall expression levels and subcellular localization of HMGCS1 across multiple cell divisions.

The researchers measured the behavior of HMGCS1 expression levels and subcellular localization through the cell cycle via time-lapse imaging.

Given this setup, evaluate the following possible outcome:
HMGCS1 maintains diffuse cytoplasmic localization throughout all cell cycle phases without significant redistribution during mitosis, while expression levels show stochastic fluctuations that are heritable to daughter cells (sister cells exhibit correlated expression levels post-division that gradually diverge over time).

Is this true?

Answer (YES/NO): NO